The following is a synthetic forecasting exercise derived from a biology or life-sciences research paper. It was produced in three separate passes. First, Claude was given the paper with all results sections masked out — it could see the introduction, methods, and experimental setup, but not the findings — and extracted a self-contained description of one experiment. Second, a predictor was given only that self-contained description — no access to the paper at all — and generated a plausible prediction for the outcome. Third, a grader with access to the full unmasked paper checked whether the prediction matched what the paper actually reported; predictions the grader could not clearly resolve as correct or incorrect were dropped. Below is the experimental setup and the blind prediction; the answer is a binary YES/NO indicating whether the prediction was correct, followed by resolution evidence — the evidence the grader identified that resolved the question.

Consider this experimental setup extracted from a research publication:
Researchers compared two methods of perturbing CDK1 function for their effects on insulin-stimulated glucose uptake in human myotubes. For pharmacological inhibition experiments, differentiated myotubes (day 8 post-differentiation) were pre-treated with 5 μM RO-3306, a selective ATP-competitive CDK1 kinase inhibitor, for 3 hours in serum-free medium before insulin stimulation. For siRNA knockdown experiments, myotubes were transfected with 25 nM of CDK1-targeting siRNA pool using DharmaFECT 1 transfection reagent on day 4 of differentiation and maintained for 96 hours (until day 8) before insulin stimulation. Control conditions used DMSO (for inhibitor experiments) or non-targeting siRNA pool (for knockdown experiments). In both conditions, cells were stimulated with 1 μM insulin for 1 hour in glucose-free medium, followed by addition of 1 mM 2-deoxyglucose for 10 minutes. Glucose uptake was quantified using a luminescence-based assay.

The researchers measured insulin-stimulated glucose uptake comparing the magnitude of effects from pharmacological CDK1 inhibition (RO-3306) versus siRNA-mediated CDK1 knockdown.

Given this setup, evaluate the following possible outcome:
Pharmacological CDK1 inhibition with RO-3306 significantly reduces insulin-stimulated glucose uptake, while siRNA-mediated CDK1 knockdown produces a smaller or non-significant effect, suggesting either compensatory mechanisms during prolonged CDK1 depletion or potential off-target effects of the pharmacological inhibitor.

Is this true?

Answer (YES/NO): YES